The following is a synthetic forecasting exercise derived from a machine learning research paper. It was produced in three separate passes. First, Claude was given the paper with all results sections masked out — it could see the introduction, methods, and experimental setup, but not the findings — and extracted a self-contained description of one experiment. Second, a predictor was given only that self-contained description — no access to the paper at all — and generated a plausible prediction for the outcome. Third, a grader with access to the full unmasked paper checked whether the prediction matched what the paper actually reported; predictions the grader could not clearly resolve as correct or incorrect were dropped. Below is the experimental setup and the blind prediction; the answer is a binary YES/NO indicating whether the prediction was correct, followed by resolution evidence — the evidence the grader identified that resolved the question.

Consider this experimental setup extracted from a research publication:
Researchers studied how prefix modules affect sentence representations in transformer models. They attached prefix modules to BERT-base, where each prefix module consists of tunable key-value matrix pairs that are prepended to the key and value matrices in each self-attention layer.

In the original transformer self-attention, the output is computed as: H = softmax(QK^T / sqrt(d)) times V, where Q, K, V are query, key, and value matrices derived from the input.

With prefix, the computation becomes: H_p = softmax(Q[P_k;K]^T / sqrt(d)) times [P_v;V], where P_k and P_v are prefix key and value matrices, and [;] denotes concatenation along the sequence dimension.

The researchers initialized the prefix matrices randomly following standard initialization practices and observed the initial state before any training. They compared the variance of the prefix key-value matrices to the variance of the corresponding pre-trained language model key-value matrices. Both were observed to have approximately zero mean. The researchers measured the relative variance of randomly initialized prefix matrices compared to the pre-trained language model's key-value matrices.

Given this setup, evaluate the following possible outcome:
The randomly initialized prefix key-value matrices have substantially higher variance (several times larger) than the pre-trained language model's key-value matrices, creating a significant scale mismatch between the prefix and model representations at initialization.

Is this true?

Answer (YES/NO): NO